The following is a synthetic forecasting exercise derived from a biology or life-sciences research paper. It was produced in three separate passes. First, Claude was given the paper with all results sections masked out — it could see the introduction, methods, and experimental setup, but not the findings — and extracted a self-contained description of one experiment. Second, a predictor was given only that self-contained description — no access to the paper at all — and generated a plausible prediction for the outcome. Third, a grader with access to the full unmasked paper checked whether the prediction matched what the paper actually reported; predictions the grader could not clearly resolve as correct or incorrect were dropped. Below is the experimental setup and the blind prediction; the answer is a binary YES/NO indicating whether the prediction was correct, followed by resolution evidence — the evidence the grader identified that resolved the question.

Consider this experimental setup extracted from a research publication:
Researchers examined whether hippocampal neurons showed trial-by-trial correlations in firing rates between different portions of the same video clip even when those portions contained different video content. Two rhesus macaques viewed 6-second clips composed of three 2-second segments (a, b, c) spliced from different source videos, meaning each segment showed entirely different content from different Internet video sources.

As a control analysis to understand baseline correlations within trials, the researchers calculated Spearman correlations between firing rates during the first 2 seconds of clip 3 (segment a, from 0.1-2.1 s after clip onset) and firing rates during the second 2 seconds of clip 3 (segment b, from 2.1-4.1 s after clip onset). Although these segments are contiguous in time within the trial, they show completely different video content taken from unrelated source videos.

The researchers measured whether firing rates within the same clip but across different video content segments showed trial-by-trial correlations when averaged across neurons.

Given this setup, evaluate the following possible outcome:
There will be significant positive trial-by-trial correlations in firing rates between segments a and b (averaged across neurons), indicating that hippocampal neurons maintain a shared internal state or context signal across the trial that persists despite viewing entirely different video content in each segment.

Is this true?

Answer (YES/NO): YES